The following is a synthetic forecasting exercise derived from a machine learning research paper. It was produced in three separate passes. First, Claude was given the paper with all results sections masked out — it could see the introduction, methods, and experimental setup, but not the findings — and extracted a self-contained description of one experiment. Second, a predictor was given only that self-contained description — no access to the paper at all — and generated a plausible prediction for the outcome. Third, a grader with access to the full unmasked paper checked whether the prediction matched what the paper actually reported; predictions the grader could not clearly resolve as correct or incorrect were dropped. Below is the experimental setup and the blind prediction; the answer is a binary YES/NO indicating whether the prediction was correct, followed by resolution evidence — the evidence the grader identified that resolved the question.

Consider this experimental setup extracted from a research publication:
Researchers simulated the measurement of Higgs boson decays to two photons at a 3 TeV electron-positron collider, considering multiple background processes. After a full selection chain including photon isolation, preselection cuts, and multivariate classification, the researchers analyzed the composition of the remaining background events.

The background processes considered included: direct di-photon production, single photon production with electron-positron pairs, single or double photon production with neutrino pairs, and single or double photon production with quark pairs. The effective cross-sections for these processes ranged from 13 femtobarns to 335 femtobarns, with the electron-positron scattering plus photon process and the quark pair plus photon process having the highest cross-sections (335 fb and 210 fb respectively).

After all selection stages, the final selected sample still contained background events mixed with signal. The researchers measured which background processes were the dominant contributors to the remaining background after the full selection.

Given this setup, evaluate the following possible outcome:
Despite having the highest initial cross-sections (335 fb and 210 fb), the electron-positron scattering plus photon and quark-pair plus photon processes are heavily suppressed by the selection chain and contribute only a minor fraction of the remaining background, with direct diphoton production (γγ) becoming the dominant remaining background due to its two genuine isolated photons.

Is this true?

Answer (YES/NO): NO